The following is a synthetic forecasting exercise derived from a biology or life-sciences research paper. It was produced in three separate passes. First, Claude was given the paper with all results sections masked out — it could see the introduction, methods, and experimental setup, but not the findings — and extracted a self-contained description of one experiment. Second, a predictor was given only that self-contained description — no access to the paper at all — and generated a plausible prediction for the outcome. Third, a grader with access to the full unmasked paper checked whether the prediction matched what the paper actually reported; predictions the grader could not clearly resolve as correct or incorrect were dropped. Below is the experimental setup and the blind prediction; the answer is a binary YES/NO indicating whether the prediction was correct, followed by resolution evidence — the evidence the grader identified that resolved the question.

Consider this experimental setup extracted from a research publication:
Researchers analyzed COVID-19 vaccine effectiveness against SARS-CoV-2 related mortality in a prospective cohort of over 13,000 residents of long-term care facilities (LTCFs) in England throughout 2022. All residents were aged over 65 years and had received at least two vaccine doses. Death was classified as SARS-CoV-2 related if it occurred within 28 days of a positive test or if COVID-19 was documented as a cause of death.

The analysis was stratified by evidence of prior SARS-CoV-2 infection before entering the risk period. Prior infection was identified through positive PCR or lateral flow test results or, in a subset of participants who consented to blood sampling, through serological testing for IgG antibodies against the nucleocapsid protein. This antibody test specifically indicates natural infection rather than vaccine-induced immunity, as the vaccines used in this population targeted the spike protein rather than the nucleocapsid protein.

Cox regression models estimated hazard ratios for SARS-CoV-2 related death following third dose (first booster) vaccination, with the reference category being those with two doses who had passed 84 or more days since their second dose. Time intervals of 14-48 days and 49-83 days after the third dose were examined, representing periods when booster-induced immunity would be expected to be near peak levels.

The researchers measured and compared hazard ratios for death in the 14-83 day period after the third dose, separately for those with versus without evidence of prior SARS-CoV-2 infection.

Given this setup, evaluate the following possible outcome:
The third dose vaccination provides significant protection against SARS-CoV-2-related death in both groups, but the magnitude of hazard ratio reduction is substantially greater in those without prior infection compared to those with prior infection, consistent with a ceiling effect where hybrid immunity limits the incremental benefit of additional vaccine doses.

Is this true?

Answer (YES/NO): NO